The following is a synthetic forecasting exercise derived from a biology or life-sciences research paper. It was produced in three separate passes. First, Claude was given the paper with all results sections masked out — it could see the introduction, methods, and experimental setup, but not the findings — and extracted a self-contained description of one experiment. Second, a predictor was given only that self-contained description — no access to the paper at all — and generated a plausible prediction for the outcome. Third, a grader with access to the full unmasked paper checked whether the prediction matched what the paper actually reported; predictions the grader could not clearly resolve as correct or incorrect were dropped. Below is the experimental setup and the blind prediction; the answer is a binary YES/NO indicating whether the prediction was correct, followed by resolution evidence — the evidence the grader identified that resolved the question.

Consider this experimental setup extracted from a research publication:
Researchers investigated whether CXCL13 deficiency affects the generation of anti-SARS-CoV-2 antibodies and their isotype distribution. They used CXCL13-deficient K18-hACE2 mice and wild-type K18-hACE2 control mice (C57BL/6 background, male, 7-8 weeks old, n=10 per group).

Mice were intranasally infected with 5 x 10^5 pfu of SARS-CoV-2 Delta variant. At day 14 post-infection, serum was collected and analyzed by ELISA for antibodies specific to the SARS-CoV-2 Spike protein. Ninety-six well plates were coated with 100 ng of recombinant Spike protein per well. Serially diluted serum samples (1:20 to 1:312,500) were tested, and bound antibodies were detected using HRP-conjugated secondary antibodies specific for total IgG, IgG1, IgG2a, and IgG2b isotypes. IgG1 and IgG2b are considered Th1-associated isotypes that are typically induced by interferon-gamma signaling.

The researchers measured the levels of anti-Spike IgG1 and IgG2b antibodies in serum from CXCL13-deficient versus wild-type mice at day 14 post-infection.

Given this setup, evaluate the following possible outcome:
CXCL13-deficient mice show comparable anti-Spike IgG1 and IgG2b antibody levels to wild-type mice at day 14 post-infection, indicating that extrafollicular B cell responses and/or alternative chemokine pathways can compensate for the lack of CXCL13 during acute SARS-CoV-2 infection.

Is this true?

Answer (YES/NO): NO